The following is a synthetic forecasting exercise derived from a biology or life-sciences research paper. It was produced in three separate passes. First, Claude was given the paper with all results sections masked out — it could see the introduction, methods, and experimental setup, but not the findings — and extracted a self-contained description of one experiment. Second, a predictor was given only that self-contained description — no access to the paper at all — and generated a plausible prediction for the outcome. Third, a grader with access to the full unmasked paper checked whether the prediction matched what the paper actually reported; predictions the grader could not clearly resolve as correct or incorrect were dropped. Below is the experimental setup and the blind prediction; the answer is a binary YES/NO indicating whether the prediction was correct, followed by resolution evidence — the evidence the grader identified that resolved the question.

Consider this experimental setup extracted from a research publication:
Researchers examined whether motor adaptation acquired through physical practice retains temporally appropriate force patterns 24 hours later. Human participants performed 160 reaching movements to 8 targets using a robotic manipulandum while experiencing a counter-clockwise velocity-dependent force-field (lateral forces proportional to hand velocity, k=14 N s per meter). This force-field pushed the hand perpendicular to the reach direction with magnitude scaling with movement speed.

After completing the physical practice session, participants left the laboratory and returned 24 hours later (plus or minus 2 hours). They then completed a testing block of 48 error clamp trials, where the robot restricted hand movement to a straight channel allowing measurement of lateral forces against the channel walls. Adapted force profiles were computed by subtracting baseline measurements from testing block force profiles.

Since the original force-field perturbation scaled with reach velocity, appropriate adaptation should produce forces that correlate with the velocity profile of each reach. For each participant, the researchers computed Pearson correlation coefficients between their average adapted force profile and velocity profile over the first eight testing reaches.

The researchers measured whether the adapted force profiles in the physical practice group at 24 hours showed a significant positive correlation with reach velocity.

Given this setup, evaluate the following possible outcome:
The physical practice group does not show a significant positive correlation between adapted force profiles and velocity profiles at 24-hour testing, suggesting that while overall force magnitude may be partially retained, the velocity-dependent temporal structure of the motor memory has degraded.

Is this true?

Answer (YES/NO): NO